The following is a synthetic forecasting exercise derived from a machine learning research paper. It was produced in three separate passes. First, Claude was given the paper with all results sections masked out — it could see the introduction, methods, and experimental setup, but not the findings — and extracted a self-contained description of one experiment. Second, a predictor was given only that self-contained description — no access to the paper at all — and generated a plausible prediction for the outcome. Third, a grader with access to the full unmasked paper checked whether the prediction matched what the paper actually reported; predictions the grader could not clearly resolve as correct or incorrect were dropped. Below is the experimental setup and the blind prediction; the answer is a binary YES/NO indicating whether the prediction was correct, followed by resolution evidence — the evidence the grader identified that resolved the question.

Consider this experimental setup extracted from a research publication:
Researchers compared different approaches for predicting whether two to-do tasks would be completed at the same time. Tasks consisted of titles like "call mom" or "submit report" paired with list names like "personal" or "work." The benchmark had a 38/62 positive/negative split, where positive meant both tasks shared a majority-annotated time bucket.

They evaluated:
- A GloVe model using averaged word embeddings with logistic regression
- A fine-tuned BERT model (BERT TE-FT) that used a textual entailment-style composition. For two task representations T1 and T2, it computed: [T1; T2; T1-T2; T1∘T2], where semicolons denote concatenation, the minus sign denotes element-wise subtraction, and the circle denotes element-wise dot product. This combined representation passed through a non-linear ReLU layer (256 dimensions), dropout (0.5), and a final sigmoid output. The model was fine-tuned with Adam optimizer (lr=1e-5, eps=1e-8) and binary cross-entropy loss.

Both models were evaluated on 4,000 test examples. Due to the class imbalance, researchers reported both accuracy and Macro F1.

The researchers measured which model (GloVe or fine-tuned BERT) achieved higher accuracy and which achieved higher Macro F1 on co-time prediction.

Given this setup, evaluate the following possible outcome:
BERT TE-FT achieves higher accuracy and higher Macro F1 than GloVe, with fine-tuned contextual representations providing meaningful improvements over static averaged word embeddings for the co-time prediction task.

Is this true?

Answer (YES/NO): NO